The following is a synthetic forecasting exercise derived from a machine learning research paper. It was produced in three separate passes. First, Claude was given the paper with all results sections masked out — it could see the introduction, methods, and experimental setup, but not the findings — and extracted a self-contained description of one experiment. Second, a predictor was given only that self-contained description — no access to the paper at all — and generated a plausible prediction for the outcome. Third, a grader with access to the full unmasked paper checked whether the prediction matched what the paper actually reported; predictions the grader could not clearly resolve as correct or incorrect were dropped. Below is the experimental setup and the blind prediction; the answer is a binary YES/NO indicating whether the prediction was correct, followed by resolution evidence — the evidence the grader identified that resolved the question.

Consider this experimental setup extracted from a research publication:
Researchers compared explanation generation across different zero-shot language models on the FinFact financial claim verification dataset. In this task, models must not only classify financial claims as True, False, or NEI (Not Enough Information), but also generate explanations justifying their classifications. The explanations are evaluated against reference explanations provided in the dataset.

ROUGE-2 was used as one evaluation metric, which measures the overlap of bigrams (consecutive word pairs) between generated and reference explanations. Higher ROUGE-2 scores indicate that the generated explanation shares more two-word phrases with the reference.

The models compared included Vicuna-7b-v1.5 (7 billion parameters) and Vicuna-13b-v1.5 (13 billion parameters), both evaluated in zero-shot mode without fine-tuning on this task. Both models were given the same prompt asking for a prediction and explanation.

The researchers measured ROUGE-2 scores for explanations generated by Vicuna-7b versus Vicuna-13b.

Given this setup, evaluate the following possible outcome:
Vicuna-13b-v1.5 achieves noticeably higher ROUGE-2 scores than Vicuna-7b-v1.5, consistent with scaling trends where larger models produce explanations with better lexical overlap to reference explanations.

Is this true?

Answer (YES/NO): NO